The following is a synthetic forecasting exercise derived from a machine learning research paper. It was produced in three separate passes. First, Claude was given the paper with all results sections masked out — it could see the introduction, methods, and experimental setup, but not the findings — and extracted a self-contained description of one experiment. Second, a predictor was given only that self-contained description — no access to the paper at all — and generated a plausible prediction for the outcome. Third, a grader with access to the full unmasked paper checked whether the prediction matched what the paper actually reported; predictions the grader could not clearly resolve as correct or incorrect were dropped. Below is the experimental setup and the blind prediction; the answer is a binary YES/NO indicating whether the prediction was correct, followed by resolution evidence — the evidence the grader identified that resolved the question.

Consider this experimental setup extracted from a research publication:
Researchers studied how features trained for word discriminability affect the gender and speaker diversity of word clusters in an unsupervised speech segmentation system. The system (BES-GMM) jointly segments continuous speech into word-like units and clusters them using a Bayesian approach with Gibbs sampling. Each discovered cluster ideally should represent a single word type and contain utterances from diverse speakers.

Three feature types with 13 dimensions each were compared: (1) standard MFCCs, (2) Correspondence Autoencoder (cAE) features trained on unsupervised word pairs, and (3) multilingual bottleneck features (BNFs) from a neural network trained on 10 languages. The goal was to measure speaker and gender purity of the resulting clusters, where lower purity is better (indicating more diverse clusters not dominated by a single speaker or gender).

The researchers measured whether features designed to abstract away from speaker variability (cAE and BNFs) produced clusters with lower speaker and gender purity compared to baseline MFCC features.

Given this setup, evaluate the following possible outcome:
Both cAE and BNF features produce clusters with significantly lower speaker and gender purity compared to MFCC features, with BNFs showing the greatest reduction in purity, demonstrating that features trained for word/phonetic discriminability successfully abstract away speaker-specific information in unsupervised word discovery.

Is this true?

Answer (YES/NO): YES